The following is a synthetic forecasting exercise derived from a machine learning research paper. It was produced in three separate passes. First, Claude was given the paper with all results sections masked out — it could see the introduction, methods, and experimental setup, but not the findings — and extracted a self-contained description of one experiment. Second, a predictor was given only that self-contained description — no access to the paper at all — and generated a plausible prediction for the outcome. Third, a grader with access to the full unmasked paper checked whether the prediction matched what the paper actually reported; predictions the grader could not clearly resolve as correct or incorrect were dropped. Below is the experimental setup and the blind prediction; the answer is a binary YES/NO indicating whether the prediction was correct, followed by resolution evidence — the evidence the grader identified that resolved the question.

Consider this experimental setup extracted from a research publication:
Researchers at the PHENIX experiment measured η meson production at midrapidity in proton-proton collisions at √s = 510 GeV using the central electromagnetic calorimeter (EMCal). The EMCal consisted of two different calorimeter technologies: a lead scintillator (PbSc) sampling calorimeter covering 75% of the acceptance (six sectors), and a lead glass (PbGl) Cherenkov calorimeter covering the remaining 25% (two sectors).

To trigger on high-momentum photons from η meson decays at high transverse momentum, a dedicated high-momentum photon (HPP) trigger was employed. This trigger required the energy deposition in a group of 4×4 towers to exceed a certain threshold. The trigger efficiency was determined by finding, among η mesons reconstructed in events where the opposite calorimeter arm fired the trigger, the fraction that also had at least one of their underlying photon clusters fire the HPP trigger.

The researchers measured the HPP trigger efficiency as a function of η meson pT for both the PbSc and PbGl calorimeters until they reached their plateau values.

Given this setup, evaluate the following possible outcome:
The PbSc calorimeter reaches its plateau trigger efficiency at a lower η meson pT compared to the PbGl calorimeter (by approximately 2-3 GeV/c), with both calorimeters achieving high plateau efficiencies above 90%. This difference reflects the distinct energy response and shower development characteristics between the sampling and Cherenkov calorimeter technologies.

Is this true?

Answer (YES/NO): NO